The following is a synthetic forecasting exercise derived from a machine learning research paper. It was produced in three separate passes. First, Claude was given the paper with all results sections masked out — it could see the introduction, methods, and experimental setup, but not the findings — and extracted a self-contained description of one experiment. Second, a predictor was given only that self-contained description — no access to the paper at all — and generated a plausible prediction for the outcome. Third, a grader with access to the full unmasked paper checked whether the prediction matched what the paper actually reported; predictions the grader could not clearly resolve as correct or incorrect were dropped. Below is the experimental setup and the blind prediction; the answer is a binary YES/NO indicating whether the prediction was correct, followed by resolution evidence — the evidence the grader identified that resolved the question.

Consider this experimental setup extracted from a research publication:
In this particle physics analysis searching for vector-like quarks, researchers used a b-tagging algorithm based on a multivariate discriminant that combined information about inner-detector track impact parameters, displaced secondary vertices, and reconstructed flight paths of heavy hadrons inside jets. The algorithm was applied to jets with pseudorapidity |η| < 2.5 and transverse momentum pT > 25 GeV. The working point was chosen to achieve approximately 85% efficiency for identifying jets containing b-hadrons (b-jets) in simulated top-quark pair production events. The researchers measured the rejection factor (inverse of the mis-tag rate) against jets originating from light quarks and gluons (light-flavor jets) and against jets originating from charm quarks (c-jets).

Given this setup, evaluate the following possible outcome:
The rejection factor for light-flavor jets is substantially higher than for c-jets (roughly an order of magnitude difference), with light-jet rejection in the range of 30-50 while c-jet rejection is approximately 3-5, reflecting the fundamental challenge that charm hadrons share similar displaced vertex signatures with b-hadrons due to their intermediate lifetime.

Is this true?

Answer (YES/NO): YES